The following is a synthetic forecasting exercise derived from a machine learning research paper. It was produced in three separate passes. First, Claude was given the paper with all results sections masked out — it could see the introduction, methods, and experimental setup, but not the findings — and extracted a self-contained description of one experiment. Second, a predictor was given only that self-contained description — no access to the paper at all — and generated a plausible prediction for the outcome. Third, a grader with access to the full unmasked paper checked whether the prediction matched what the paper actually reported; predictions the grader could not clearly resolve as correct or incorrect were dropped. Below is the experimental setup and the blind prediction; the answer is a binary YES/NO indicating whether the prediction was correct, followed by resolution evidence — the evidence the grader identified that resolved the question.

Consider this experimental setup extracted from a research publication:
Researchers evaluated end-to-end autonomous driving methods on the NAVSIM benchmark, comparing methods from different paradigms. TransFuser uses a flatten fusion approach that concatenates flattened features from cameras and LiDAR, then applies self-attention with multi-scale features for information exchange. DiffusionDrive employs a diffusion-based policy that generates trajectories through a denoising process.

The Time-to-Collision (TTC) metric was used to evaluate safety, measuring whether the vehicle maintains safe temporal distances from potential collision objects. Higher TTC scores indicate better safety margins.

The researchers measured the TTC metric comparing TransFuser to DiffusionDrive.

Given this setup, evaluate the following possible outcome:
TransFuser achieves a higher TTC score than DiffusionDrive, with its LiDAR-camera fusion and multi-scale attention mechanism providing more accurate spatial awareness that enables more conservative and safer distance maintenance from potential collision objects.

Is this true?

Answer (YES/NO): NO